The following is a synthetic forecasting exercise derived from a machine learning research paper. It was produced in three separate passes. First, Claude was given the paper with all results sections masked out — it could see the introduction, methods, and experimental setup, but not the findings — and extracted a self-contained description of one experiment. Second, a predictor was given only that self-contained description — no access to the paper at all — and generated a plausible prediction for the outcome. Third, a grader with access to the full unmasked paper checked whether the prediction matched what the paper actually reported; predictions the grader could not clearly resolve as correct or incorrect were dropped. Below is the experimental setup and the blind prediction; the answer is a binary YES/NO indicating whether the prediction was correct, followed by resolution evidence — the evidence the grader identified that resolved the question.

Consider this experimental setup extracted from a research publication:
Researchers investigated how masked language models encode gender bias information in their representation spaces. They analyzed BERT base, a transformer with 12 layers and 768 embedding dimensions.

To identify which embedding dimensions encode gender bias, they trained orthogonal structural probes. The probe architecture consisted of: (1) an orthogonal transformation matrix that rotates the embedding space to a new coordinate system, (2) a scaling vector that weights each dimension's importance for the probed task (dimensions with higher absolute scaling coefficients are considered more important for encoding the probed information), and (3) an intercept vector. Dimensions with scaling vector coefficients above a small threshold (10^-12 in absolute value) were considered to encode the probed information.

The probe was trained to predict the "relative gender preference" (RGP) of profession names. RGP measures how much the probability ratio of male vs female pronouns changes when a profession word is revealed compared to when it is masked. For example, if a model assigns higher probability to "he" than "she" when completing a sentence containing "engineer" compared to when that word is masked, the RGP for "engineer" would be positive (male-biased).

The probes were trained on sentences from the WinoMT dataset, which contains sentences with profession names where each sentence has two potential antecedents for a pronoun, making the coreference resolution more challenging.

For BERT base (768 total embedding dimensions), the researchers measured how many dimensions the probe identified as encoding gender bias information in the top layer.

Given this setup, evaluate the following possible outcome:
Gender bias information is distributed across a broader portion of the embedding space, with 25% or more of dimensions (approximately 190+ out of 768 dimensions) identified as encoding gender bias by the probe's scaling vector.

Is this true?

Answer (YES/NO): NO